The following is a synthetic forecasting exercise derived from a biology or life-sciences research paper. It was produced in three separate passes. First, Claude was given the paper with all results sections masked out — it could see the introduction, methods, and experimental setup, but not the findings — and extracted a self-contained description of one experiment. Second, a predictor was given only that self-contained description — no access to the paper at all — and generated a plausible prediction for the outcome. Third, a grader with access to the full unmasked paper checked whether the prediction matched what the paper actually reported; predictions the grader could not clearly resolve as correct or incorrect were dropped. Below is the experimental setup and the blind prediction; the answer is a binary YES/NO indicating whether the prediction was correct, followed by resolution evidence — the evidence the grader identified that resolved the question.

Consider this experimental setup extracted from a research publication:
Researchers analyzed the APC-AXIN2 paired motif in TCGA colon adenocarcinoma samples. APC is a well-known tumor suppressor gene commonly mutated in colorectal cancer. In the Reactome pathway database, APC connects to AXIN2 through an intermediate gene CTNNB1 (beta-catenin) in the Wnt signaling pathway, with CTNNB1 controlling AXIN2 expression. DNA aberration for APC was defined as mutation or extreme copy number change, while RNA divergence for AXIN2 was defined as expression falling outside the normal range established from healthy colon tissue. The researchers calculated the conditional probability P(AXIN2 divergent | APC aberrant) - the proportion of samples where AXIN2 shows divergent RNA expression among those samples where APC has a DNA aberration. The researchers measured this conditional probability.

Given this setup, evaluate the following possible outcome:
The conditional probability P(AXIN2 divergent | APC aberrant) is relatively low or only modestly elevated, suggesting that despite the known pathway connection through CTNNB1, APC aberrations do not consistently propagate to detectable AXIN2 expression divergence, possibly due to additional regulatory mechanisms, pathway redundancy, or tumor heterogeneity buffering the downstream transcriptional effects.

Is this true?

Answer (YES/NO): NO